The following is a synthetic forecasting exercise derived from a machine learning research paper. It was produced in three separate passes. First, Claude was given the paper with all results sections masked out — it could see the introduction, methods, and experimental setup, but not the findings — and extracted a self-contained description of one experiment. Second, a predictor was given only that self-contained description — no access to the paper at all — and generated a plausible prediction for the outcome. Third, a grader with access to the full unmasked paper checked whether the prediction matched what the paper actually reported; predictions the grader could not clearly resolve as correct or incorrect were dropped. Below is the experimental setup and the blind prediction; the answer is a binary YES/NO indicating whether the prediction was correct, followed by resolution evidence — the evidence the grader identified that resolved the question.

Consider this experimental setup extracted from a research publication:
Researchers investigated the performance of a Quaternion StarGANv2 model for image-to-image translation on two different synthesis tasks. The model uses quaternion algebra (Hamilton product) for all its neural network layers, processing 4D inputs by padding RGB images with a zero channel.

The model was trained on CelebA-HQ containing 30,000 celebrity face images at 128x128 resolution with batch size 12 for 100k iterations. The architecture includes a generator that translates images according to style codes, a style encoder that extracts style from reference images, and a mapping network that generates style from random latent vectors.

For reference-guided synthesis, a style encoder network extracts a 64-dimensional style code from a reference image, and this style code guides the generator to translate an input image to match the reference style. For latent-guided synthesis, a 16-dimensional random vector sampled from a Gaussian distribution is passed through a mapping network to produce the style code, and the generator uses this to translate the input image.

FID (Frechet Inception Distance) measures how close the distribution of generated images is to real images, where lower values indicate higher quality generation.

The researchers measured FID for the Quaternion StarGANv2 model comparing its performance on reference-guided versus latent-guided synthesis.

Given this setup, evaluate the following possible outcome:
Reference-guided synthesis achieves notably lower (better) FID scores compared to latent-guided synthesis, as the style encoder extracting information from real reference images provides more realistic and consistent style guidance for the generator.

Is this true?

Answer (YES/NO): YES